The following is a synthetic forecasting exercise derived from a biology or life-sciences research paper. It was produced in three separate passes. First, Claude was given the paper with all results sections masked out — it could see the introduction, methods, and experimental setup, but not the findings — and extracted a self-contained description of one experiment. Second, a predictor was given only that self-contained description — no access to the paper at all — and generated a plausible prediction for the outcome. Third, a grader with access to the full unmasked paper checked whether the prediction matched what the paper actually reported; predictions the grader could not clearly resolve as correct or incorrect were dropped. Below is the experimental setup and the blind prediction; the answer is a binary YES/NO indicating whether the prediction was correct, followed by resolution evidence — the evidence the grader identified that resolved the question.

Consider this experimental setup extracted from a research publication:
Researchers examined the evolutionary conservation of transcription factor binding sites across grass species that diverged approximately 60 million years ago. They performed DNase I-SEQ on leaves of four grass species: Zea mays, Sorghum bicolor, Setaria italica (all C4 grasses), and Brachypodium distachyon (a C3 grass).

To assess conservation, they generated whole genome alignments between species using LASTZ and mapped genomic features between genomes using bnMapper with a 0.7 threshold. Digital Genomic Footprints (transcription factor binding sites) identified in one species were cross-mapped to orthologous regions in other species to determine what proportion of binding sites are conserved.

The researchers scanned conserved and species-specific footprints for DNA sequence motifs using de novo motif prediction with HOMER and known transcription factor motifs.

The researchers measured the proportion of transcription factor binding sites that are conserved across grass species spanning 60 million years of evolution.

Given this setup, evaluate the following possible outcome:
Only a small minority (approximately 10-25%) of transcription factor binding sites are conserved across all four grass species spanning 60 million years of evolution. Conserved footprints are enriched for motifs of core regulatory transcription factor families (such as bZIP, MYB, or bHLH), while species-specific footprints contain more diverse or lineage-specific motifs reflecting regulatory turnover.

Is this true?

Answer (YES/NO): NO